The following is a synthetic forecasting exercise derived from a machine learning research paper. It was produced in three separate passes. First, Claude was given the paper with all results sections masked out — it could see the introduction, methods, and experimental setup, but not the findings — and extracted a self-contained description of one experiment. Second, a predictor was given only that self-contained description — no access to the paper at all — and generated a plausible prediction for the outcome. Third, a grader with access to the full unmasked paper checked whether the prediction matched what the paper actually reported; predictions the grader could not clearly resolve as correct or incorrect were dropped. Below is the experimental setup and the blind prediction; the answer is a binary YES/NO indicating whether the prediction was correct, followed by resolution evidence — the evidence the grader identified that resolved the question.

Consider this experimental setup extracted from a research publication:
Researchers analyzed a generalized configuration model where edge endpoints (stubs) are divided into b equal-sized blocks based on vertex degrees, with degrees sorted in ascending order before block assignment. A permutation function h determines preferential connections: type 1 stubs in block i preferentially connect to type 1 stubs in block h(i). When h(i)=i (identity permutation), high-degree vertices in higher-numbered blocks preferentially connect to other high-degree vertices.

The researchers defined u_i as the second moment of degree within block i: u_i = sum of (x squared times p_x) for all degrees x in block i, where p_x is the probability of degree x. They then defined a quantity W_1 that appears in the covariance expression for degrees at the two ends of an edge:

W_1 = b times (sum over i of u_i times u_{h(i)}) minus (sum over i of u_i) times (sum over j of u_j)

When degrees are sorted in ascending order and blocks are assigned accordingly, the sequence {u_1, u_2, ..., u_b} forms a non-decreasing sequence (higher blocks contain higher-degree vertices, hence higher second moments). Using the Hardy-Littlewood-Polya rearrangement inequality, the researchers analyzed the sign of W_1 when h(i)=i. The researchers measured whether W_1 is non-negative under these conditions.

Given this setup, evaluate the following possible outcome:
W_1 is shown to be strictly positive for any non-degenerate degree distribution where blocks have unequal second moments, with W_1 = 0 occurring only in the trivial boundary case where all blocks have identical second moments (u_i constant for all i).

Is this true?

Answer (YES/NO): NO